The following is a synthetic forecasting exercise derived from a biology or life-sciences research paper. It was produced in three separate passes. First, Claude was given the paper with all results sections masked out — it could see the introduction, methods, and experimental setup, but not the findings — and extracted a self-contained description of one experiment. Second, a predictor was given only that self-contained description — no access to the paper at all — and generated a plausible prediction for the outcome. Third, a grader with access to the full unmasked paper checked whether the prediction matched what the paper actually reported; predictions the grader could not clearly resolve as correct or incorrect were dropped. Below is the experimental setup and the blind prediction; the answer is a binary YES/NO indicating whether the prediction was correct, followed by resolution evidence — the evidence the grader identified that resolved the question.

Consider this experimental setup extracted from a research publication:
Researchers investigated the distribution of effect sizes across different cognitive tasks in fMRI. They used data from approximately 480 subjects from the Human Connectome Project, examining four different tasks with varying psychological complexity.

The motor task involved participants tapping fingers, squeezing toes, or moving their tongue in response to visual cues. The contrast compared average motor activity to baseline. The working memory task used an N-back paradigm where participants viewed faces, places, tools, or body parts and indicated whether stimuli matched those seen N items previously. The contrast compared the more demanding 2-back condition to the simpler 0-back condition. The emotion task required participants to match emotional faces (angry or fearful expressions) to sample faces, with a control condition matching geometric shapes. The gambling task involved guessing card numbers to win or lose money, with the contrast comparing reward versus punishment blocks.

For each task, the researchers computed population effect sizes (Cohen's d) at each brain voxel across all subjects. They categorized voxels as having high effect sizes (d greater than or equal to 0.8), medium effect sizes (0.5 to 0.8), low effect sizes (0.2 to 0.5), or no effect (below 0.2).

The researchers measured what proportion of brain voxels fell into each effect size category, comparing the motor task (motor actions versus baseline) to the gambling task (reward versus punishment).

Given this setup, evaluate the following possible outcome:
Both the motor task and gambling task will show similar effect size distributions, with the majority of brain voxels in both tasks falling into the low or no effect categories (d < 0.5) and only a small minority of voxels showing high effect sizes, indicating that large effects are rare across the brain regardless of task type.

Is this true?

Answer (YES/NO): NO